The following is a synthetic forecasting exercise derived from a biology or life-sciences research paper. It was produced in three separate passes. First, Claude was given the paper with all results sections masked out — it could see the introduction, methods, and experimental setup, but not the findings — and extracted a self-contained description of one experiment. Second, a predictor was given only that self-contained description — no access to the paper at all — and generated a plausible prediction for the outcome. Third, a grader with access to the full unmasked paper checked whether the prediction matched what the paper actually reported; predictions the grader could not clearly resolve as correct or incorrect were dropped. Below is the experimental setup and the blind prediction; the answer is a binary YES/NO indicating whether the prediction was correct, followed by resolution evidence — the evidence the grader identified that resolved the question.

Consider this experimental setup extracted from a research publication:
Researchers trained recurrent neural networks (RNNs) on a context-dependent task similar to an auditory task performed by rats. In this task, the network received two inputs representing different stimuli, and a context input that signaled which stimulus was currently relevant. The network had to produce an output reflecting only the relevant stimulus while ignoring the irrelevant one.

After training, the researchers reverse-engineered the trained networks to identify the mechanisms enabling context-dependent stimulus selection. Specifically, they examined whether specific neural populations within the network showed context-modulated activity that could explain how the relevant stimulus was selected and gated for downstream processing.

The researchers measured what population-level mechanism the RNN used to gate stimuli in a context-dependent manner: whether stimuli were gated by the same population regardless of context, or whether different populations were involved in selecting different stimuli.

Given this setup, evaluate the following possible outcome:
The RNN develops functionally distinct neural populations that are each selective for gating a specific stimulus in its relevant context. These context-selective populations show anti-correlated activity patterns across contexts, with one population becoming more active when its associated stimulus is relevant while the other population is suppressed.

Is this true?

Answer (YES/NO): YES